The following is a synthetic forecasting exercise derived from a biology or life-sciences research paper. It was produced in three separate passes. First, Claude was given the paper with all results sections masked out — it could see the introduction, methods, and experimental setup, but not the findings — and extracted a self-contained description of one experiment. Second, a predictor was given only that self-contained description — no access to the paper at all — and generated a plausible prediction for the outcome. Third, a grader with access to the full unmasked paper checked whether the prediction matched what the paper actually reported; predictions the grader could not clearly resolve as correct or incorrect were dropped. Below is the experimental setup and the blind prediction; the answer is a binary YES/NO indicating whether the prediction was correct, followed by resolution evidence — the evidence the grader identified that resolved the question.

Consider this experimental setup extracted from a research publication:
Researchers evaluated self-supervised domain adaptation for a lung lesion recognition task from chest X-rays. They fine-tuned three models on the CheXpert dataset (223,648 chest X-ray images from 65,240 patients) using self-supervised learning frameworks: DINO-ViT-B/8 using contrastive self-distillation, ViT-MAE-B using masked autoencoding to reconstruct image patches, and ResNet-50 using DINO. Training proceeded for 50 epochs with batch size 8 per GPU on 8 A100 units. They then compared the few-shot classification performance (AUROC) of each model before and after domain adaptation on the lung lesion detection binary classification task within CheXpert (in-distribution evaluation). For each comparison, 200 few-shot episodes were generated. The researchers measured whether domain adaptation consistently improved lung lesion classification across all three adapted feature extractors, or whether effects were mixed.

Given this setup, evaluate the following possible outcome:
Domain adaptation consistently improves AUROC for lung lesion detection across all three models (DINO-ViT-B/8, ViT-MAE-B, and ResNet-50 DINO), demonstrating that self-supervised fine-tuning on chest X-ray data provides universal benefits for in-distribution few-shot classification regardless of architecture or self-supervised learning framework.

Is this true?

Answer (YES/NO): NO